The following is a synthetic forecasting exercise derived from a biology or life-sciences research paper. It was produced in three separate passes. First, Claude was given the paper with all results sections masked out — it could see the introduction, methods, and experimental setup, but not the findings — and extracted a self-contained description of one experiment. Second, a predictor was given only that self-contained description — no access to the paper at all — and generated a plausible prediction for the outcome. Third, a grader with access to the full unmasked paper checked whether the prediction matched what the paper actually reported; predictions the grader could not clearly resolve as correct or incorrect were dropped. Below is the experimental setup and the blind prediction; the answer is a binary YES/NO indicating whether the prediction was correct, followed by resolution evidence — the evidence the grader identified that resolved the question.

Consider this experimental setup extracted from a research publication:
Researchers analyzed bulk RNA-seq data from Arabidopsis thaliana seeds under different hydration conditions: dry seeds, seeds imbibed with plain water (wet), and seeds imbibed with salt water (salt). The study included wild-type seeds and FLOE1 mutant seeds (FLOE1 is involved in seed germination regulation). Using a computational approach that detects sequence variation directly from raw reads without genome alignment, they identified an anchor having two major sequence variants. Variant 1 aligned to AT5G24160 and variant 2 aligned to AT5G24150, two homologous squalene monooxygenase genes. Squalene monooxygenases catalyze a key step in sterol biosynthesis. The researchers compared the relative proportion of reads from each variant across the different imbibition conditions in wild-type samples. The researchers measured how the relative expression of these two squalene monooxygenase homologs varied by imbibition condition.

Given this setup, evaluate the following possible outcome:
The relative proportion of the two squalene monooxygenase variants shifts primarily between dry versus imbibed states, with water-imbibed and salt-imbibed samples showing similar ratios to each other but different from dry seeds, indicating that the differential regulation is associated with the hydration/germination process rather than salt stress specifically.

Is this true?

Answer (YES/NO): NO